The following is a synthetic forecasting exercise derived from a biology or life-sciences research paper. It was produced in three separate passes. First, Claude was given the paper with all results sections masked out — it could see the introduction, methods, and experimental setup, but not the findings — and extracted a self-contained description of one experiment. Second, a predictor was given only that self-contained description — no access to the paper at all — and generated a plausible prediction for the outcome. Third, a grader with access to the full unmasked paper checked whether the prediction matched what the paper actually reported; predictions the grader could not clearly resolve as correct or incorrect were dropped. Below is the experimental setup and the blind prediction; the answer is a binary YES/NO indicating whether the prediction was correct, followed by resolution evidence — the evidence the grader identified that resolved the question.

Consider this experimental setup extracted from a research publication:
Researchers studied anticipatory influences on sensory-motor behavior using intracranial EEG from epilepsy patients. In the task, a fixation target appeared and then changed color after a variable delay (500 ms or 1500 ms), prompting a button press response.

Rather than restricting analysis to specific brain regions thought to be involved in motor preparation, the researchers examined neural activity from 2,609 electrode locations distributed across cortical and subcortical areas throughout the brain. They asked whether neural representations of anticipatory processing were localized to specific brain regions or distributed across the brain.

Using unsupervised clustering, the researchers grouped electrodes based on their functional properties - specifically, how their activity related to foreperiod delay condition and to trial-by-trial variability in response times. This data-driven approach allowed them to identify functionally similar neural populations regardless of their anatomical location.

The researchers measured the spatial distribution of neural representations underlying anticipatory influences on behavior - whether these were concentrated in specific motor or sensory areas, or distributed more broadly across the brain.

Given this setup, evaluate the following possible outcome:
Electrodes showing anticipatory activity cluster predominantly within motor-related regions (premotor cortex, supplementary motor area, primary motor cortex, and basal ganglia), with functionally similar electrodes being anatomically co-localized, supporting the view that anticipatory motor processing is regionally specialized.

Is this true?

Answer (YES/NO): NO